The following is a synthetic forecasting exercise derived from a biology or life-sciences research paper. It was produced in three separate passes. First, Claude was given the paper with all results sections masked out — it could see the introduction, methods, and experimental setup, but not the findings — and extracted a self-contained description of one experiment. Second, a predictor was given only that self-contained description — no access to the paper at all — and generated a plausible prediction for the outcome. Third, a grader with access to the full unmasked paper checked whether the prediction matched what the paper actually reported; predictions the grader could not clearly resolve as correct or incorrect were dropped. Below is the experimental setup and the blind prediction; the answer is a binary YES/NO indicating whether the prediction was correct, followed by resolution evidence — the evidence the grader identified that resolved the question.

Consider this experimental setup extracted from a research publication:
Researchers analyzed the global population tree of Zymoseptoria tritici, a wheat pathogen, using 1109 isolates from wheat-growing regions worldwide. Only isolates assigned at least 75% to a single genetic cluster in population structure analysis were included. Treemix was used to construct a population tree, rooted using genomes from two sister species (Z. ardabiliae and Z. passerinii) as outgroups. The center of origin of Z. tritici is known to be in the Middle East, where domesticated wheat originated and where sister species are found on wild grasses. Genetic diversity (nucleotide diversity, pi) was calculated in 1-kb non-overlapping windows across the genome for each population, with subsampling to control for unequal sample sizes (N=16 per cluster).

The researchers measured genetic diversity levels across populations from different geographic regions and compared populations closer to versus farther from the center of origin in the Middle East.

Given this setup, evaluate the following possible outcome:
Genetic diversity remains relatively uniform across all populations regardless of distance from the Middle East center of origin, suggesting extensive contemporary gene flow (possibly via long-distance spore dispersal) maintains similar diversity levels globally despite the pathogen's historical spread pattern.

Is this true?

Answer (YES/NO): NO